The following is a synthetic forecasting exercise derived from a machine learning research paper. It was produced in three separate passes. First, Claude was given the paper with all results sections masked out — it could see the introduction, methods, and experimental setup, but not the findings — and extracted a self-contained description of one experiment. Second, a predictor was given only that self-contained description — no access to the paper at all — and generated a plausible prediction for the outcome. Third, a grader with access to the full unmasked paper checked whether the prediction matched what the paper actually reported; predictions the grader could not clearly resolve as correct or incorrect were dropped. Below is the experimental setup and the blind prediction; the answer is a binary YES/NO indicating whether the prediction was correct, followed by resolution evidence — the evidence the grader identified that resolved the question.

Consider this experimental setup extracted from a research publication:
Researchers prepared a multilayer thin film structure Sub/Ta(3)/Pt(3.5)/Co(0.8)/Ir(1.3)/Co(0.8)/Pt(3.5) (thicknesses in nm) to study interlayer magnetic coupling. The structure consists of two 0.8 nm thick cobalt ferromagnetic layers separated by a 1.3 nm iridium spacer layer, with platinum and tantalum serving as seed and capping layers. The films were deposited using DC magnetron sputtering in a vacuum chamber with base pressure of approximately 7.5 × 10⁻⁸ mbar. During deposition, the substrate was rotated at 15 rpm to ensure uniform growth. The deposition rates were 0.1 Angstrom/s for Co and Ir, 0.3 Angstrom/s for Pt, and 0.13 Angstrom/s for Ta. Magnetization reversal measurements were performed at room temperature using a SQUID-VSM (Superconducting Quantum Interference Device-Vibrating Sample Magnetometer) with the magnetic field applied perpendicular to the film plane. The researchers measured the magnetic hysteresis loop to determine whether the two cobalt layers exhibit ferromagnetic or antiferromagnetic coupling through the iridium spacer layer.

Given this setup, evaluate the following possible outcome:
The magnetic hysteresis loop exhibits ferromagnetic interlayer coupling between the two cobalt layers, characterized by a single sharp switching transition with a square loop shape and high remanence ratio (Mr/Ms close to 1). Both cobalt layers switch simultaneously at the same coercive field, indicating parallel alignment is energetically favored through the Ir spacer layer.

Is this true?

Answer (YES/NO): NO